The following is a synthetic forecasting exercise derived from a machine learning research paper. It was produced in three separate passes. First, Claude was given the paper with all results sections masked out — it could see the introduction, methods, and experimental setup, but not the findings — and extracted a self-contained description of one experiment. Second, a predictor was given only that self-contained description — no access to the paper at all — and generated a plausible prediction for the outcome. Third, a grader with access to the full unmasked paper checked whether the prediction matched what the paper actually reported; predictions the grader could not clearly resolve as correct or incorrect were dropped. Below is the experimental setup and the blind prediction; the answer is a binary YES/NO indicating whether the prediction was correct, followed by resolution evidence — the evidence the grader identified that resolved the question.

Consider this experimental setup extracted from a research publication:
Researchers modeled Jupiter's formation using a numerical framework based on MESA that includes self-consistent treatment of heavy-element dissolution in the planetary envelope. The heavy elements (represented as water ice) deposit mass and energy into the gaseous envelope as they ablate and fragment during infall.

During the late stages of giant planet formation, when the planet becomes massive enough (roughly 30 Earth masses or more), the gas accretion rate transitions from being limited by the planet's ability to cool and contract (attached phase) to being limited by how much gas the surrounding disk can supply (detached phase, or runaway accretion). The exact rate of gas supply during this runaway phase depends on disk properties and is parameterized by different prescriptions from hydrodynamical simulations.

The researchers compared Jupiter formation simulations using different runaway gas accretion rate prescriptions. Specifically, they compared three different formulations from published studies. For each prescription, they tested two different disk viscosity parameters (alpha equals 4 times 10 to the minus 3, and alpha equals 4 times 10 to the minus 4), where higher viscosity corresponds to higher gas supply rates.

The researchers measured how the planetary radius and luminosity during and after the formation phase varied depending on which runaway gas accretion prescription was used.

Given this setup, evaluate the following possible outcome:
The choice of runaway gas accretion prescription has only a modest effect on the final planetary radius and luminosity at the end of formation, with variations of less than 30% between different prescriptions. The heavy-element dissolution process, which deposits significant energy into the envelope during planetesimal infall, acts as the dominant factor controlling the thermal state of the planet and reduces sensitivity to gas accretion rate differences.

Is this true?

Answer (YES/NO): NO